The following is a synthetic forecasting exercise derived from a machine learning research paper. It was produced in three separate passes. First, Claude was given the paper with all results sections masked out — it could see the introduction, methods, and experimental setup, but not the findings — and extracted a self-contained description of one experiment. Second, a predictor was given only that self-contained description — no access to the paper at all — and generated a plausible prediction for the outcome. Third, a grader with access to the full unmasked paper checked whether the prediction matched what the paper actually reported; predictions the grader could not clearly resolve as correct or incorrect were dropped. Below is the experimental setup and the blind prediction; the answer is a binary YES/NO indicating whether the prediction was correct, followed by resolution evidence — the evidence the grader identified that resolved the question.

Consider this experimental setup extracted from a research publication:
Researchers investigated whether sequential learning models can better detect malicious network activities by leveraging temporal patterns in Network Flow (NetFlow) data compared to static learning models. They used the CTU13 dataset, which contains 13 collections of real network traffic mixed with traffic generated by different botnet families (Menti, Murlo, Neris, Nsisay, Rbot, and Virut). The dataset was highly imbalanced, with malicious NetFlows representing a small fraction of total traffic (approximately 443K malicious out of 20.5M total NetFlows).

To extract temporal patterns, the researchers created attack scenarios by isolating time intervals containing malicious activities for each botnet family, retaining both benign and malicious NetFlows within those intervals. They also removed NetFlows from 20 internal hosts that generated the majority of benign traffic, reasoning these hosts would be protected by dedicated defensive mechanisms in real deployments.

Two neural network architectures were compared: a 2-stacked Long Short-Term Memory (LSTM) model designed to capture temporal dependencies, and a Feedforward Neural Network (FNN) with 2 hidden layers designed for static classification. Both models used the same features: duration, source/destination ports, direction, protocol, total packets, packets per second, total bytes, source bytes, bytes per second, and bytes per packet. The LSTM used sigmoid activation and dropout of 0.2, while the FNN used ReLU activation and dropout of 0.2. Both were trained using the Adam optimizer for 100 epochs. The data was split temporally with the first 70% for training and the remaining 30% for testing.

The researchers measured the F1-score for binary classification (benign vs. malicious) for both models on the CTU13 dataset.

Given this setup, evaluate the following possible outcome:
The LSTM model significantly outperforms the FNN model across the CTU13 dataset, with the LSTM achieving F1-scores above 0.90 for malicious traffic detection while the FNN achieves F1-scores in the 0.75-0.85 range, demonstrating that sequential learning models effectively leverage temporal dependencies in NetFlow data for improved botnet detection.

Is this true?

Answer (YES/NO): NO